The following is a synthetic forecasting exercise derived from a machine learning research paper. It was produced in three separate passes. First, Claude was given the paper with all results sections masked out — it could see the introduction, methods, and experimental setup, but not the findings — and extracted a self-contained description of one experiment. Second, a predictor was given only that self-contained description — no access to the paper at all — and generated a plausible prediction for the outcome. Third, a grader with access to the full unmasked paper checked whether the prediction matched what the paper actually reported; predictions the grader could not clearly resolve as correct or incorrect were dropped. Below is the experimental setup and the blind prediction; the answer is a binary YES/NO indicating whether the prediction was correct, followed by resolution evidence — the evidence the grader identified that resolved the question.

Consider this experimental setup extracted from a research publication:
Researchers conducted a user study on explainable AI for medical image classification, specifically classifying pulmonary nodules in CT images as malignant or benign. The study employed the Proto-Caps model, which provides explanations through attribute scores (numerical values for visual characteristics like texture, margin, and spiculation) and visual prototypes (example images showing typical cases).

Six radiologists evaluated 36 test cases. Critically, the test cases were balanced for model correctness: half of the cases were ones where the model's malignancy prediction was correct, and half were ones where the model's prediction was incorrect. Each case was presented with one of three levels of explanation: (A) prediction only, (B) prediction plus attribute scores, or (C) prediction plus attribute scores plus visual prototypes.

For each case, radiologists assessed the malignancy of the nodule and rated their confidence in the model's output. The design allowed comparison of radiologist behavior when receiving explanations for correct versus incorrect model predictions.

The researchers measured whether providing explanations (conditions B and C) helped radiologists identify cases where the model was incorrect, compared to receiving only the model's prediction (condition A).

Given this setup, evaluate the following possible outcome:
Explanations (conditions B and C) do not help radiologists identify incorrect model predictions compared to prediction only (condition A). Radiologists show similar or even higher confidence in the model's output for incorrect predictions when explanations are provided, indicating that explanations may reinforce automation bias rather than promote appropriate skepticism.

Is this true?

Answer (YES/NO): YES